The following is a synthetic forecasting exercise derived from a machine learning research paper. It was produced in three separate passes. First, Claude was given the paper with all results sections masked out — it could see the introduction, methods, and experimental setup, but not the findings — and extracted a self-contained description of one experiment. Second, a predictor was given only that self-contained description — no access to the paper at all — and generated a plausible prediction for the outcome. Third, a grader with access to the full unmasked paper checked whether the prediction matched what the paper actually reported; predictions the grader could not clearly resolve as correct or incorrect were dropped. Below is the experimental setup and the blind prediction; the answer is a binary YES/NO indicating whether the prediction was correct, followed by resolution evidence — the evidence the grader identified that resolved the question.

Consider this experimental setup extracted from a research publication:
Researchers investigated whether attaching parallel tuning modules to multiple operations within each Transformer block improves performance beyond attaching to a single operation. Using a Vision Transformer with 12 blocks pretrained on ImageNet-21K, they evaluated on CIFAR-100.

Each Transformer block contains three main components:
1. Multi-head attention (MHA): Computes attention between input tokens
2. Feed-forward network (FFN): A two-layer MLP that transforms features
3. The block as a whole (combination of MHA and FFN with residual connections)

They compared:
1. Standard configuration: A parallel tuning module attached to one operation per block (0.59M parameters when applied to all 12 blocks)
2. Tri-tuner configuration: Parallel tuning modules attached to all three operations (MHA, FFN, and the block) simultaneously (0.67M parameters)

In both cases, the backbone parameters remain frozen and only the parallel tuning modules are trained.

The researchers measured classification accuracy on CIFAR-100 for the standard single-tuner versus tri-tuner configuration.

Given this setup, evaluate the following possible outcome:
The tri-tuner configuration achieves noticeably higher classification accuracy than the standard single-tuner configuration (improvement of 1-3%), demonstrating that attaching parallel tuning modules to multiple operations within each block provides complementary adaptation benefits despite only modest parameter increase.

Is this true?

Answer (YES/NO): NO